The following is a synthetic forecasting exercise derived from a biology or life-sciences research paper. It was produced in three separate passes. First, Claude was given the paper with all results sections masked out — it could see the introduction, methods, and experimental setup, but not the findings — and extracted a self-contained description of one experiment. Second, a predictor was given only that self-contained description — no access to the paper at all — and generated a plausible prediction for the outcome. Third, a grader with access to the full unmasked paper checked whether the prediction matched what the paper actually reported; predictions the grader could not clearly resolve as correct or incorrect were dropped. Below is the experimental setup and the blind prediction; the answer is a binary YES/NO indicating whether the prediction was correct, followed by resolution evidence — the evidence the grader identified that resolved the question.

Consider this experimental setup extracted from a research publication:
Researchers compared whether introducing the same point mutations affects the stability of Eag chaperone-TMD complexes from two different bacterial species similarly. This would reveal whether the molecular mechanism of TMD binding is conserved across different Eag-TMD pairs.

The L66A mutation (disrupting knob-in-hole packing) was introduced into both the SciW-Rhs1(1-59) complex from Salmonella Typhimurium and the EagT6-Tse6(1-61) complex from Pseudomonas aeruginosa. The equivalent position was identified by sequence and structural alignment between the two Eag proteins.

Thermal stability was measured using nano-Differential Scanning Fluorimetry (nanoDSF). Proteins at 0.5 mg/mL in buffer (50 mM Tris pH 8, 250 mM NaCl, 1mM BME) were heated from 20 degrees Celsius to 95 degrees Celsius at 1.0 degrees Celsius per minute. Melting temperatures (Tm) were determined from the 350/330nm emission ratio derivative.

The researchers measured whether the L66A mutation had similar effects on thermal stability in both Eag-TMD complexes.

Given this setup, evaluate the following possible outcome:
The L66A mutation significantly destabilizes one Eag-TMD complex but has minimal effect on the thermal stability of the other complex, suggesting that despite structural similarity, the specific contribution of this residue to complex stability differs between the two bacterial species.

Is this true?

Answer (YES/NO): NO